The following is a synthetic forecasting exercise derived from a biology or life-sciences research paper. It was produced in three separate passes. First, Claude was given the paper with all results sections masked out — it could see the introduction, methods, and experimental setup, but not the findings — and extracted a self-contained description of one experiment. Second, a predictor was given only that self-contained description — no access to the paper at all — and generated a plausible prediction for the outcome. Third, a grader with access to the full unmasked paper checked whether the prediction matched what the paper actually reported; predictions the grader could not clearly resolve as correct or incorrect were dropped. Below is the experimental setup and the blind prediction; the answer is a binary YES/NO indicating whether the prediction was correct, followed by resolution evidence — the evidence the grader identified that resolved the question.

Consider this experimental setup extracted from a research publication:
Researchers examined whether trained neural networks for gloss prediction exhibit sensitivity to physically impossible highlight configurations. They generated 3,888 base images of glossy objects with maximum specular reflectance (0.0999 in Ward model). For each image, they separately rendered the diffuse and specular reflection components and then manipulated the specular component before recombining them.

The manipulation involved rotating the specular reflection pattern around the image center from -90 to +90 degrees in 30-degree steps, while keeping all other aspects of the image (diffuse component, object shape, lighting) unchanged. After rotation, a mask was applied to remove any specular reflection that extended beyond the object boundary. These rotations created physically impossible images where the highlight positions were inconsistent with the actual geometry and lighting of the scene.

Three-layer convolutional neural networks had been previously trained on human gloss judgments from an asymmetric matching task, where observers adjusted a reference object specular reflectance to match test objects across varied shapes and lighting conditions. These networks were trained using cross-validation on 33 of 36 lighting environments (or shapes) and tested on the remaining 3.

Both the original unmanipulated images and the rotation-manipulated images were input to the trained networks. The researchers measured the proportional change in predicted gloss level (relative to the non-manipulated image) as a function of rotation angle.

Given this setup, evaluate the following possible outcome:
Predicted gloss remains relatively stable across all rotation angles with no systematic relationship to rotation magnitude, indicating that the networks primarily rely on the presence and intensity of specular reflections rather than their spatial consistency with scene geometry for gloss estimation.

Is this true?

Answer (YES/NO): NO